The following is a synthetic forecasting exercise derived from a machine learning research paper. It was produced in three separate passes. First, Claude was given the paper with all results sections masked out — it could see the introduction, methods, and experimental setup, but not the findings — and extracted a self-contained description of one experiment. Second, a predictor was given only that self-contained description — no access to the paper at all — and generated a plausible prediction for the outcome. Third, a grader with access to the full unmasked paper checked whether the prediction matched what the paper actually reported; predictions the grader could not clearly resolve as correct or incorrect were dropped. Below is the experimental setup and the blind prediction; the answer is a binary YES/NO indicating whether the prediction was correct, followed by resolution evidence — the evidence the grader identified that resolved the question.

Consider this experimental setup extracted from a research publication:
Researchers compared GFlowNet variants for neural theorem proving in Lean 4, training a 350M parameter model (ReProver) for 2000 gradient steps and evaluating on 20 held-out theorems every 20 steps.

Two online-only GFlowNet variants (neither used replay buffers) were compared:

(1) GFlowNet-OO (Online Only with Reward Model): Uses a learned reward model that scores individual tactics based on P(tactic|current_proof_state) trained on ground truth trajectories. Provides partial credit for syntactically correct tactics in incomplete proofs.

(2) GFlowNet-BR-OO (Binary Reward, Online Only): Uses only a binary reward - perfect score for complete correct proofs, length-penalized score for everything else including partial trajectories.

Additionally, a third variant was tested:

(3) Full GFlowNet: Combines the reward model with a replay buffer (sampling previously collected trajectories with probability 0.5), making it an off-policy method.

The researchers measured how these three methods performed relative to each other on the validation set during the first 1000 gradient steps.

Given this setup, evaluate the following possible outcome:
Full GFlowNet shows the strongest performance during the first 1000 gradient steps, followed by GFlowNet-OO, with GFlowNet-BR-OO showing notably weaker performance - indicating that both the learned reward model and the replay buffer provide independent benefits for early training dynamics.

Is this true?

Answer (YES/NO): NO